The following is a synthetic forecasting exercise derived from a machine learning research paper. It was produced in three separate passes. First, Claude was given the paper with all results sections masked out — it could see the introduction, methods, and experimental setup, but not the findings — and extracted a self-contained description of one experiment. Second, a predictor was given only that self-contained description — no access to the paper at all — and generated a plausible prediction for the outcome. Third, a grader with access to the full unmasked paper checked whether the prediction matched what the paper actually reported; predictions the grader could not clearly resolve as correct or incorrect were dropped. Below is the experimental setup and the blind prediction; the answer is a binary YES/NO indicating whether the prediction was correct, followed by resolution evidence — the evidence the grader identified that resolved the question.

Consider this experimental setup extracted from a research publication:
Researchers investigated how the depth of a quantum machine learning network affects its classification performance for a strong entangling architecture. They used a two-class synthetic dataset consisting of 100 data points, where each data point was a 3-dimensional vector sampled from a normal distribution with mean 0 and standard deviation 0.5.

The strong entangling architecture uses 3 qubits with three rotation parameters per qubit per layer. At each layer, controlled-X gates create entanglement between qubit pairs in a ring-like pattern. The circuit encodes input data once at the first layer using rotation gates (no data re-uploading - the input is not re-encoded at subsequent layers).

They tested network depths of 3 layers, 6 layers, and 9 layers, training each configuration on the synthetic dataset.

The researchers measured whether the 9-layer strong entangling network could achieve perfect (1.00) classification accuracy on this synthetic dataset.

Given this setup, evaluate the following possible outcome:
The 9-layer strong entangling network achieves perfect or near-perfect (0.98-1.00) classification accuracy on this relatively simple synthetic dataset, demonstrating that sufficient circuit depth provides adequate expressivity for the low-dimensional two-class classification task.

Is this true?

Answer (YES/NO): YES